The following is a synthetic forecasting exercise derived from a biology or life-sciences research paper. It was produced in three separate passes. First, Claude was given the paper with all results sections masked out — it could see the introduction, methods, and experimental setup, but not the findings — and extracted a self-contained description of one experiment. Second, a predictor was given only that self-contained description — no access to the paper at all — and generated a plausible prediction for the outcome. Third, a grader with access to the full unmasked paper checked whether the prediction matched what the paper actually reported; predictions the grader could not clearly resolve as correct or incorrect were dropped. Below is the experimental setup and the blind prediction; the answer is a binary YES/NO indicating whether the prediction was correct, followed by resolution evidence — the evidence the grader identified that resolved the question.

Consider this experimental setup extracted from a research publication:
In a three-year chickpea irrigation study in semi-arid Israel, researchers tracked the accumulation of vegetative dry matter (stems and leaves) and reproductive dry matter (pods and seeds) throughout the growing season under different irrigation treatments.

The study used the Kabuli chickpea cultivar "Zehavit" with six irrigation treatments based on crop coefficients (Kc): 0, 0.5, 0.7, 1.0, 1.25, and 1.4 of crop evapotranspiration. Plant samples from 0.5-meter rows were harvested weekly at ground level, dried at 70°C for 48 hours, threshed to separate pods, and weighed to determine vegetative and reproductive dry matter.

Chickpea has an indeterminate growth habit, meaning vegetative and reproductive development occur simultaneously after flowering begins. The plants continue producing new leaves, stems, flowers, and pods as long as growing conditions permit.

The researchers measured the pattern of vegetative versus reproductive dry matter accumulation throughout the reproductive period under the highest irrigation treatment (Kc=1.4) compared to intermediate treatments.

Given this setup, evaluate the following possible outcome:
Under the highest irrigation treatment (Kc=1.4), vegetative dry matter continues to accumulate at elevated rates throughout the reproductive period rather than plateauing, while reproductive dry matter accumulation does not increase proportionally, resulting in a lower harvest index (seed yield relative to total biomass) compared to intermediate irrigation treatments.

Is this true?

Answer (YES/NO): NO